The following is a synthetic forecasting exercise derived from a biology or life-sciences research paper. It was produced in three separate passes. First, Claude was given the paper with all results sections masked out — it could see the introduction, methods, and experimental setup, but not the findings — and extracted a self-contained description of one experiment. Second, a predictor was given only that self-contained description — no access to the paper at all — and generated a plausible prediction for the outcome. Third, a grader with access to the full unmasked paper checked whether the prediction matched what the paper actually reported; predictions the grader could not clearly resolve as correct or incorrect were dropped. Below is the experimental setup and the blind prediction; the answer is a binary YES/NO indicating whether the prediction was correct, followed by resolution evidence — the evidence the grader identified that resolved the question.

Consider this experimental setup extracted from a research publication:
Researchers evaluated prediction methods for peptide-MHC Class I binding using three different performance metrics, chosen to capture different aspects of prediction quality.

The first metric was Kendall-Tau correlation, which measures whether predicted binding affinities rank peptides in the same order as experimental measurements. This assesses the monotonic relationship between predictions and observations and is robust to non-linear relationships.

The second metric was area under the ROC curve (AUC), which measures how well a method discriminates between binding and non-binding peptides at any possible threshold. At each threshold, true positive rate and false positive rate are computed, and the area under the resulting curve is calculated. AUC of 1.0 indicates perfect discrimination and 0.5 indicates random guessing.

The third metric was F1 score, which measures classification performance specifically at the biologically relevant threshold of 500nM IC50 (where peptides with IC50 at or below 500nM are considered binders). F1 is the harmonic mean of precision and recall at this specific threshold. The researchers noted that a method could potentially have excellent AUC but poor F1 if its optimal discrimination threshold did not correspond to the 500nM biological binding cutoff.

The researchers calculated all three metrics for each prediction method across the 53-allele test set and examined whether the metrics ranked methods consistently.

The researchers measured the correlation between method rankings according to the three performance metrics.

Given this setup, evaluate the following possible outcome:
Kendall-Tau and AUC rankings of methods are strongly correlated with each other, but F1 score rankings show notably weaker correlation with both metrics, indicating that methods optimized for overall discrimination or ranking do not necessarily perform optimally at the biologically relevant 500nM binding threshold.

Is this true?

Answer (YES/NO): NO